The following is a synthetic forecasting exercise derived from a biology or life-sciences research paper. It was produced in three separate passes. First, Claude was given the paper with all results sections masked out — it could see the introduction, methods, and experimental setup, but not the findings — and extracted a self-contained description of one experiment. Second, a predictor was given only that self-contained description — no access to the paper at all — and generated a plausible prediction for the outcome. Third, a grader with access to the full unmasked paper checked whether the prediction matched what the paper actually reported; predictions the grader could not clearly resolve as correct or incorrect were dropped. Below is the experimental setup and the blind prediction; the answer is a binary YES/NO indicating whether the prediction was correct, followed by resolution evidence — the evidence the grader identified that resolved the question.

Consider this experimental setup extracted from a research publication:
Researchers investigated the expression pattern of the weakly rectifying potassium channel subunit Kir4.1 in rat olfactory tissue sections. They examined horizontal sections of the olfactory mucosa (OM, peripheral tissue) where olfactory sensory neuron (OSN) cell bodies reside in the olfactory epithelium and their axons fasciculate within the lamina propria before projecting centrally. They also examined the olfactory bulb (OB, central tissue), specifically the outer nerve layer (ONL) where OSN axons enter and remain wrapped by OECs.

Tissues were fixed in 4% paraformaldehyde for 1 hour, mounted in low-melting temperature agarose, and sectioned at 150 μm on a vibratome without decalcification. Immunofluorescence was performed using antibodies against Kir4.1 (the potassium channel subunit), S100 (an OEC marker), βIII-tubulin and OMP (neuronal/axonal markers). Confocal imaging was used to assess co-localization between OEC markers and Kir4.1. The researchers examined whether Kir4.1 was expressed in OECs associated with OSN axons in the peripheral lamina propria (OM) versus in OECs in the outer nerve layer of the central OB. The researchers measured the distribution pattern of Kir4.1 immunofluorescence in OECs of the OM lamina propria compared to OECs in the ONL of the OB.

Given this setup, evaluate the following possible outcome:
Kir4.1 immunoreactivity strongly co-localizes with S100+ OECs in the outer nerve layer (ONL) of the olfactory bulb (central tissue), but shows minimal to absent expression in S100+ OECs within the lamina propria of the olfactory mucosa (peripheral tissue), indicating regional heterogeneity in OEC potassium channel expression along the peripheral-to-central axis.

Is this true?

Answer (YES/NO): NO